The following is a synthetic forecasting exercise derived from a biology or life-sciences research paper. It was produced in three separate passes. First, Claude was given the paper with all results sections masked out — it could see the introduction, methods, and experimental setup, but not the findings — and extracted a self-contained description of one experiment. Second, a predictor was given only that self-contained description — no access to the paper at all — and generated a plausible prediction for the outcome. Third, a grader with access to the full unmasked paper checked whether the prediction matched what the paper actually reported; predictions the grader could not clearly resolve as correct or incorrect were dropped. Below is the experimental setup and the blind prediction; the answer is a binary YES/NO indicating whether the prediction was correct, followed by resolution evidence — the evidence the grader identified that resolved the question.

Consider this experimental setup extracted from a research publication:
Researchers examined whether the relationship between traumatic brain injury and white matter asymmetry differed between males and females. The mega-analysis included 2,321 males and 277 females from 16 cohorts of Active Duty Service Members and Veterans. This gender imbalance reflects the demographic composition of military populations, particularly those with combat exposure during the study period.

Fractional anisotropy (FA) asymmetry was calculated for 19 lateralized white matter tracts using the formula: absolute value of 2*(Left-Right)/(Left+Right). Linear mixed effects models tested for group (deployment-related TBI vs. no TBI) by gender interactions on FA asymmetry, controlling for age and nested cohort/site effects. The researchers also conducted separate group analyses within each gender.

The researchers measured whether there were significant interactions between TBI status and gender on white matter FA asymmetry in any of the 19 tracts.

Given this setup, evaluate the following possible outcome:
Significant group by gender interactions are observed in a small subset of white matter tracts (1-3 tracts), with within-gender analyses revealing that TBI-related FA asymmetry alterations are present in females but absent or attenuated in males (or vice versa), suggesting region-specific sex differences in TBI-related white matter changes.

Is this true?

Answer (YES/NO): NO